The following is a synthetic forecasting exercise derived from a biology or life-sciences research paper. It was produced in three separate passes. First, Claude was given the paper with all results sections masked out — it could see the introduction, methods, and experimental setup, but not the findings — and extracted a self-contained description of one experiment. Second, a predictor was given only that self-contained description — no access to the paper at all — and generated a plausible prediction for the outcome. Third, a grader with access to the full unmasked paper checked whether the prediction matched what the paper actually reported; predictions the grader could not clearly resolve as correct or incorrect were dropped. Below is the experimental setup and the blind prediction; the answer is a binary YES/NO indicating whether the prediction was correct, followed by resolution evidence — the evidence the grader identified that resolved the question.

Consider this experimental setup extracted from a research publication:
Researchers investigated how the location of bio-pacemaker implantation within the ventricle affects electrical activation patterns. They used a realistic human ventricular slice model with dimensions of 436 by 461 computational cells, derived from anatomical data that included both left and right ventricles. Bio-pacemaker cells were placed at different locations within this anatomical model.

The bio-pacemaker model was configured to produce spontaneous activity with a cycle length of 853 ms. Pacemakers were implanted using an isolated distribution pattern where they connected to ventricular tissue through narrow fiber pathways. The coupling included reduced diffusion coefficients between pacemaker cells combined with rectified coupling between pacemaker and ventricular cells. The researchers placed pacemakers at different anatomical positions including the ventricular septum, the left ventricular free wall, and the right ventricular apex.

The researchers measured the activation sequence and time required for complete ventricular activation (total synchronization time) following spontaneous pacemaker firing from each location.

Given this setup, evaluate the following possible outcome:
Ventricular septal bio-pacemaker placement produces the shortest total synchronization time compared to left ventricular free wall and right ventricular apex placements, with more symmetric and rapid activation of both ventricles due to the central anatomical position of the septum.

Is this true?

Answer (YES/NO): YES